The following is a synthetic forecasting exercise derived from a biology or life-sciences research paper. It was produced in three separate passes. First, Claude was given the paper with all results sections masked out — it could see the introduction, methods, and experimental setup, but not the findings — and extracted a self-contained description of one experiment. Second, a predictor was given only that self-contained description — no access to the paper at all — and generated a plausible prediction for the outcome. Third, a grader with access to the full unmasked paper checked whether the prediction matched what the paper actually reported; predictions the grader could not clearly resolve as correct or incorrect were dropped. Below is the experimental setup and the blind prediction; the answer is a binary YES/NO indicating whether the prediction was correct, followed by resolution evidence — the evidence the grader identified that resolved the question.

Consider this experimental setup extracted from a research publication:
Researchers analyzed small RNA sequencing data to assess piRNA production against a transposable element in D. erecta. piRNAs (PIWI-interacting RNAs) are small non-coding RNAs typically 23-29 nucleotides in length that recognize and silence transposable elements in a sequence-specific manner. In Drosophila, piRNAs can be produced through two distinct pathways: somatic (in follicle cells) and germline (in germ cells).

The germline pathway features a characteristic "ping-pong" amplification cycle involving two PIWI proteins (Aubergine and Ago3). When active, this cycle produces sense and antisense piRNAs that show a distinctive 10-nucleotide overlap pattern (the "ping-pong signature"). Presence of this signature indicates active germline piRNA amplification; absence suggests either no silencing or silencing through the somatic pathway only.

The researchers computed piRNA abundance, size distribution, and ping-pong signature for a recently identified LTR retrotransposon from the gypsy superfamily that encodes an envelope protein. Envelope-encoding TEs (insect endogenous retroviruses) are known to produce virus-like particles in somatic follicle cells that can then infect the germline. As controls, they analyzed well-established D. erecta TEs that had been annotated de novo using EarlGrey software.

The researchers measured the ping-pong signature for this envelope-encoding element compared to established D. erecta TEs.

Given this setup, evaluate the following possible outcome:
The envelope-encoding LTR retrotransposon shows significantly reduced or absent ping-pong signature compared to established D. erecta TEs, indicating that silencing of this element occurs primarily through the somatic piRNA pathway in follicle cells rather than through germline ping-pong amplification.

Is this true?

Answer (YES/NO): YES